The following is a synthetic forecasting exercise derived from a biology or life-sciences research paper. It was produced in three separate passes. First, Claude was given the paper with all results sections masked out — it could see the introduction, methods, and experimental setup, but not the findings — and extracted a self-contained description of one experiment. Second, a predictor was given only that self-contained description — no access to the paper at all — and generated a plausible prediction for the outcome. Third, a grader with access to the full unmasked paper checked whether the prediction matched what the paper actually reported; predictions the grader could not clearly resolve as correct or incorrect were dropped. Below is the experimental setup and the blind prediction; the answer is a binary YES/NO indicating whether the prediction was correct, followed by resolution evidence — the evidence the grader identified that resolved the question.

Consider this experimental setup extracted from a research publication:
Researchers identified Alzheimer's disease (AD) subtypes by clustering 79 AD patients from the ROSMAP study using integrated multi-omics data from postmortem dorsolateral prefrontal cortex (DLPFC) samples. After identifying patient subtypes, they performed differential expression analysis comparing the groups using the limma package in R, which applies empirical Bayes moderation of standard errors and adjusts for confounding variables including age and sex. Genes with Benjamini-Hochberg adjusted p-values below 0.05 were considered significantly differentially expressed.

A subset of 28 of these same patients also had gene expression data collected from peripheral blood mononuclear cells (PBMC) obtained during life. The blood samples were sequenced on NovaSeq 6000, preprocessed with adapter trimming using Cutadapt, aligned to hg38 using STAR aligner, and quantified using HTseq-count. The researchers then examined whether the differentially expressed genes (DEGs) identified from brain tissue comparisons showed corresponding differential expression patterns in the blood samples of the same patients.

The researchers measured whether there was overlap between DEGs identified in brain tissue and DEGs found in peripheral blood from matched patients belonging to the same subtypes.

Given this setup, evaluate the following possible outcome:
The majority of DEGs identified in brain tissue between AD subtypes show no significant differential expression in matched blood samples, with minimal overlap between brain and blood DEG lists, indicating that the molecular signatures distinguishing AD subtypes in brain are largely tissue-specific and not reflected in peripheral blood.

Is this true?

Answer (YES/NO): YES